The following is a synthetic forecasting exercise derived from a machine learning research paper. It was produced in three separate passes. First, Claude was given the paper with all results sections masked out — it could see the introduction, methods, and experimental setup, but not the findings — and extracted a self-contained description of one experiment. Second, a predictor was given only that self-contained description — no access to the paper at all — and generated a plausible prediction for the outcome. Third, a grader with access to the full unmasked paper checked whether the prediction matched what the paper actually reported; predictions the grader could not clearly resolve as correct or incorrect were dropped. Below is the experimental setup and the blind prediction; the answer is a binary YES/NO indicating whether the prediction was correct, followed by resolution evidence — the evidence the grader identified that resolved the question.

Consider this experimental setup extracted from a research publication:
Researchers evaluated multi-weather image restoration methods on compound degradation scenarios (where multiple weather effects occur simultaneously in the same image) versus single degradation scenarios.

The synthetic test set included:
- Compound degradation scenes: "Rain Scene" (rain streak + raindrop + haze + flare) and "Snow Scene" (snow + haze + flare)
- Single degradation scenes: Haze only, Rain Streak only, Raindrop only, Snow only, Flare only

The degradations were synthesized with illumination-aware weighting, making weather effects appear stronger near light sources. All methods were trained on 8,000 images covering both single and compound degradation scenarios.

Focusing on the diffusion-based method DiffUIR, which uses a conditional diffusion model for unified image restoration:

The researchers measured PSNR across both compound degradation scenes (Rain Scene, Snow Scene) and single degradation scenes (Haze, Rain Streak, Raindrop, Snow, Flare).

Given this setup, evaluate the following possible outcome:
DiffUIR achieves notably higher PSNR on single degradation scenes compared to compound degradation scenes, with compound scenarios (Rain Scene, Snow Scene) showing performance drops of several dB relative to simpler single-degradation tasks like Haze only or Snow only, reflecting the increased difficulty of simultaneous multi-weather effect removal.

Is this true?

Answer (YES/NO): NO